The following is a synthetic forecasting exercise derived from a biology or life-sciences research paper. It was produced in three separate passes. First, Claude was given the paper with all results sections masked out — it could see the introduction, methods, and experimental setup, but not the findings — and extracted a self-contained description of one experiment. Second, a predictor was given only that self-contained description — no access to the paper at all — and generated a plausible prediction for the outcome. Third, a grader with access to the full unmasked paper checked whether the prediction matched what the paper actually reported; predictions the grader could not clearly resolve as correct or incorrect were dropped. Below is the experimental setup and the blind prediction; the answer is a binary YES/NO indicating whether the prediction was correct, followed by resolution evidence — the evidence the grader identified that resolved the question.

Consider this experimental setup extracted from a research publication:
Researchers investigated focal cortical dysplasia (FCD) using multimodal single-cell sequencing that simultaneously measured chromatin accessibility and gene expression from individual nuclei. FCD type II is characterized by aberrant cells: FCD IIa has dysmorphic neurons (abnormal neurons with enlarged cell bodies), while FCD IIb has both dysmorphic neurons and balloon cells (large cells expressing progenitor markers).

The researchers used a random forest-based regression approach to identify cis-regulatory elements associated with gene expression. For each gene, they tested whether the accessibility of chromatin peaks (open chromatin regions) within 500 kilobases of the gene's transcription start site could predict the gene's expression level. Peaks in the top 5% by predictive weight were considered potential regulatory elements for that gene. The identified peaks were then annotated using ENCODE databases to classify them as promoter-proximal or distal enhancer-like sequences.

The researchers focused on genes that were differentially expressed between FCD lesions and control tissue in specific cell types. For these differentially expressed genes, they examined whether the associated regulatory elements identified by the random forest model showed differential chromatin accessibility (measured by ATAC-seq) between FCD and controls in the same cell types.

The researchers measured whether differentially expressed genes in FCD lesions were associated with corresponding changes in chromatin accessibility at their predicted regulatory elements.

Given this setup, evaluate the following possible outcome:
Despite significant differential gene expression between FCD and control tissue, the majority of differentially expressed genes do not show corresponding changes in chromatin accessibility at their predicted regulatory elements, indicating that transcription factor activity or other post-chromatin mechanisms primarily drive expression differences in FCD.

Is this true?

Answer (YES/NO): NO